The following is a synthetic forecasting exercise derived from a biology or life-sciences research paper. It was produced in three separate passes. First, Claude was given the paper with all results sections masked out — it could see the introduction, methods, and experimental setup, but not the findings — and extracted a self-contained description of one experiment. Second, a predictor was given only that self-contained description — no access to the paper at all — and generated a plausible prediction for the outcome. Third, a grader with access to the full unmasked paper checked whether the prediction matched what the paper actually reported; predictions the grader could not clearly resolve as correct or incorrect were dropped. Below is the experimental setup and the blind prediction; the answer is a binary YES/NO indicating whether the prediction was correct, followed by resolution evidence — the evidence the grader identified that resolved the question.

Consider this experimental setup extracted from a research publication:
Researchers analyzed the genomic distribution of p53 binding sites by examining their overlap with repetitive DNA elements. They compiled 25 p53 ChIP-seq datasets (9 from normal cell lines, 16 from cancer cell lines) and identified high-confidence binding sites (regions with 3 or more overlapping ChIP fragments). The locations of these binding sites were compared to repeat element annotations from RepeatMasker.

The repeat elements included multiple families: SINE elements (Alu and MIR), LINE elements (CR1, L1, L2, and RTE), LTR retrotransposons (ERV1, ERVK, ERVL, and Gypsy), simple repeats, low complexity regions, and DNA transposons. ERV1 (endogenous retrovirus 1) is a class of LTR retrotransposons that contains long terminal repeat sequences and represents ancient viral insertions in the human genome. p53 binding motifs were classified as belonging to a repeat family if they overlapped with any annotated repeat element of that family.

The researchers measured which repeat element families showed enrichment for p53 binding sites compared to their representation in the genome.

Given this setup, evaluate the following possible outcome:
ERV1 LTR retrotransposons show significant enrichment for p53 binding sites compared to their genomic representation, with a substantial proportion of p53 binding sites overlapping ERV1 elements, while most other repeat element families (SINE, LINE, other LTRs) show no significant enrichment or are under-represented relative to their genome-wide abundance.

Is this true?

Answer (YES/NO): YES